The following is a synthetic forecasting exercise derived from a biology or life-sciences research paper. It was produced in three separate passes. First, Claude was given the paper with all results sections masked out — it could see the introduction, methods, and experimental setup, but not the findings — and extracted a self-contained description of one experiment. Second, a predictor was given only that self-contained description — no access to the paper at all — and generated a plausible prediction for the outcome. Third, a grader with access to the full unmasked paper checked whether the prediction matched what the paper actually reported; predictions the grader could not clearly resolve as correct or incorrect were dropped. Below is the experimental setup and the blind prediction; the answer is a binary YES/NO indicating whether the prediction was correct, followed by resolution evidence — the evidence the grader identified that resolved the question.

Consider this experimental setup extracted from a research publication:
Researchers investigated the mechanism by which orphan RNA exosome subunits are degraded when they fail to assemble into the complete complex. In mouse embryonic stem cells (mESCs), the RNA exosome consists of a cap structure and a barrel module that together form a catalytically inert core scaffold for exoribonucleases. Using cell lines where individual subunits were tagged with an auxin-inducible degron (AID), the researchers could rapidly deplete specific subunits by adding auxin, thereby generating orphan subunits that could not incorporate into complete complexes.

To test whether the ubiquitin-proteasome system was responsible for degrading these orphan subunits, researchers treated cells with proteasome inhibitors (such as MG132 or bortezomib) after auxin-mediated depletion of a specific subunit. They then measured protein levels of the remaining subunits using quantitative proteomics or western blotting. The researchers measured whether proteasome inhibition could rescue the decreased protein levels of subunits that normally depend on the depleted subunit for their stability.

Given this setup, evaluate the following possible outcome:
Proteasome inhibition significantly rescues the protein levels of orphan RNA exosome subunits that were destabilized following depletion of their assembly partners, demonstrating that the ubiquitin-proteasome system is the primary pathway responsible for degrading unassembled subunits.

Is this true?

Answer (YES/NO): YES